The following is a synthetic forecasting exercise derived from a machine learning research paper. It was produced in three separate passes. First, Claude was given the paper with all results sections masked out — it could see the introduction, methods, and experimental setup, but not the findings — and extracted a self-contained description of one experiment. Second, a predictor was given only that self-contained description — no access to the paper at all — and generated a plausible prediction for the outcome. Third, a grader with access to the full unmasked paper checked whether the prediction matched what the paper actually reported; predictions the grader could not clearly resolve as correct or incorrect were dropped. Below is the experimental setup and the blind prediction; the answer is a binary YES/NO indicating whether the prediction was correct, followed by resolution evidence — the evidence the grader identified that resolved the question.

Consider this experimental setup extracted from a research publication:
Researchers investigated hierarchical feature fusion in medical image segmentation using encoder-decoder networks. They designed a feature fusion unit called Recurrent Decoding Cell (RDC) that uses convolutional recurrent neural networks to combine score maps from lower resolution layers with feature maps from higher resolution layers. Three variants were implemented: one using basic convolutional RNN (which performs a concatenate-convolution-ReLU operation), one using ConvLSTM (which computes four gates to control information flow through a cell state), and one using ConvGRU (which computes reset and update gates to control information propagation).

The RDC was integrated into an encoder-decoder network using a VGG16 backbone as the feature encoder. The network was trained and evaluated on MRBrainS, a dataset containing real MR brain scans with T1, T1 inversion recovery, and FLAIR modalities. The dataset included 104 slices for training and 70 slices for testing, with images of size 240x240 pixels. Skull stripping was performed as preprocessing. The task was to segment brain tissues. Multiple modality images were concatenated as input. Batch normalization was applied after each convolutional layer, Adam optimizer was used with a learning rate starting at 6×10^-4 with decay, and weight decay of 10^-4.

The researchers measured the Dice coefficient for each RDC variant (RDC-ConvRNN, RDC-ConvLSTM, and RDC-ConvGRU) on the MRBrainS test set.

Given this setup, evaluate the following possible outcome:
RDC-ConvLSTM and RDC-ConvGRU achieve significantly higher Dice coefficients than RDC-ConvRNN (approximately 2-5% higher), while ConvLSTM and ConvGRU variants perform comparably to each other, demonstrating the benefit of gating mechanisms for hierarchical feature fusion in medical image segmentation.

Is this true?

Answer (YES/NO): NO